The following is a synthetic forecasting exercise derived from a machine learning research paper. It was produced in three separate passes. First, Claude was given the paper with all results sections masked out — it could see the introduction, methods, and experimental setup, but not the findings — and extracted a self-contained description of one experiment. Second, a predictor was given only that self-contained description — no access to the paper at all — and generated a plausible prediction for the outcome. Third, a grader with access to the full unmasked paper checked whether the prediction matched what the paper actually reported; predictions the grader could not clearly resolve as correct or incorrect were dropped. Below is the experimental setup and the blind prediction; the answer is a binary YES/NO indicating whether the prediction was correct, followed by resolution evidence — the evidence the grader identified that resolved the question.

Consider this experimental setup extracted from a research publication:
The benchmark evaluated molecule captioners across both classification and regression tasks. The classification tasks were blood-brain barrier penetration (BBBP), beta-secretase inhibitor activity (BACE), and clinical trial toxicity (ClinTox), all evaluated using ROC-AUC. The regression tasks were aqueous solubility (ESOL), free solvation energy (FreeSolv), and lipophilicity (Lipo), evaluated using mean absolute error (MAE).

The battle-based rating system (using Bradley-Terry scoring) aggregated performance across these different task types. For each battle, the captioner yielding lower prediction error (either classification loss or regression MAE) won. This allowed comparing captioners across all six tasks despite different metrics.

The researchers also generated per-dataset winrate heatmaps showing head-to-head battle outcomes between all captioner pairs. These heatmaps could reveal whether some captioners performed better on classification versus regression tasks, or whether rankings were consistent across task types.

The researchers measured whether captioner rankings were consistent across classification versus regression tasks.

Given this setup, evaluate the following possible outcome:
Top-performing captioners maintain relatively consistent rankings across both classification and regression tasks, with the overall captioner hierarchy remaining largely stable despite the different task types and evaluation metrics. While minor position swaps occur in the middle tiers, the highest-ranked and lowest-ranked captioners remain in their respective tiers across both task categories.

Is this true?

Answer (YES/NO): NO